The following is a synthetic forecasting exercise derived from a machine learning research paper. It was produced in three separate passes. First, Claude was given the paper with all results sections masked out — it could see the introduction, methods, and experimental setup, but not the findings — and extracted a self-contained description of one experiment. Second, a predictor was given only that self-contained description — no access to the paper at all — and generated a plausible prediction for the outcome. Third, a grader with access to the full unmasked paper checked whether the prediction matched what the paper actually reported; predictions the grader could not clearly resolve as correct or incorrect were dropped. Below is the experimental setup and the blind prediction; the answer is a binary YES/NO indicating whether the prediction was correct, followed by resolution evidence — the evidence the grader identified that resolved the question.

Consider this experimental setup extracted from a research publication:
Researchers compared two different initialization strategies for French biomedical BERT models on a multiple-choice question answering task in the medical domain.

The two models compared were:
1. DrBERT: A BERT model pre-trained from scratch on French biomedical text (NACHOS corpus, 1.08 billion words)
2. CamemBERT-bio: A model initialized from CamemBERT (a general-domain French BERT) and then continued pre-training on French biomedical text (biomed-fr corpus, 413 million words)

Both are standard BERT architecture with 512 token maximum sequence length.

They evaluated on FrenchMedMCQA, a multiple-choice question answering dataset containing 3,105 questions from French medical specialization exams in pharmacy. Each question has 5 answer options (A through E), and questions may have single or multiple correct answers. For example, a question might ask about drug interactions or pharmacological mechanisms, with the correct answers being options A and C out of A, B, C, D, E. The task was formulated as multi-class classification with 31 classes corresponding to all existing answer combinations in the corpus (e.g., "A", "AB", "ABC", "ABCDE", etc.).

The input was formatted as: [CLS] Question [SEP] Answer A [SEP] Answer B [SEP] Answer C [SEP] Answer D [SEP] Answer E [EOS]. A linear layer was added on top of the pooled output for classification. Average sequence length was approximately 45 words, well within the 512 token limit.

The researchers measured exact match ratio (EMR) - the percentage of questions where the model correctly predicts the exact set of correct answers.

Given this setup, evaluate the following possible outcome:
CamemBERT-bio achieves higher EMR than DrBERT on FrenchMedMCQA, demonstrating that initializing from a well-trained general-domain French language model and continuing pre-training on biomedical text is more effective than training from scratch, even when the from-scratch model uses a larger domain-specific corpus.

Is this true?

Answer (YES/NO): YES